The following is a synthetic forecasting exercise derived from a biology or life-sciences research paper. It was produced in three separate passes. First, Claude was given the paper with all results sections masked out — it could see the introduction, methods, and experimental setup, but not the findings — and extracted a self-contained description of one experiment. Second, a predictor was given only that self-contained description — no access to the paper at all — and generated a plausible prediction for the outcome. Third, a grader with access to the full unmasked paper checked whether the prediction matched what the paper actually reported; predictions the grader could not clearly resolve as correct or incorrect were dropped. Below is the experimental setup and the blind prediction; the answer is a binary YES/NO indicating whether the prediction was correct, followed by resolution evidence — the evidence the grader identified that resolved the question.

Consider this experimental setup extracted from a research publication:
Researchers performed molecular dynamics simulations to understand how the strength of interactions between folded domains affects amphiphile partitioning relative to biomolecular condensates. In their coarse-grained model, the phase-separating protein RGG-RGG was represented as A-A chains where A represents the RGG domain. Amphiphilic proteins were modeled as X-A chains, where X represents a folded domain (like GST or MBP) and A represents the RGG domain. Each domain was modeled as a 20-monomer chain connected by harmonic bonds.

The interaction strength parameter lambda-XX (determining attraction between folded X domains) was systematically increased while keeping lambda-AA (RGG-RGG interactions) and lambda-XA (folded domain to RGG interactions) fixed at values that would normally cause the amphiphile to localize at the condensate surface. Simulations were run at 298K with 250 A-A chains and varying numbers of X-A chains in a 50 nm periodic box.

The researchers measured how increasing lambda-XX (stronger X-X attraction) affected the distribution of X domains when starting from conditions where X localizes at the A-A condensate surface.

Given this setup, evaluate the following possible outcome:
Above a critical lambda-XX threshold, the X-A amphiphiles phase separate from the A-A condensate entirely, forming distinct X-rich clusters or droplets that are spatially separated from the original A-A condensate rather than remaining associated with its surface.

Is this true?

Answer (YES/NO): NO